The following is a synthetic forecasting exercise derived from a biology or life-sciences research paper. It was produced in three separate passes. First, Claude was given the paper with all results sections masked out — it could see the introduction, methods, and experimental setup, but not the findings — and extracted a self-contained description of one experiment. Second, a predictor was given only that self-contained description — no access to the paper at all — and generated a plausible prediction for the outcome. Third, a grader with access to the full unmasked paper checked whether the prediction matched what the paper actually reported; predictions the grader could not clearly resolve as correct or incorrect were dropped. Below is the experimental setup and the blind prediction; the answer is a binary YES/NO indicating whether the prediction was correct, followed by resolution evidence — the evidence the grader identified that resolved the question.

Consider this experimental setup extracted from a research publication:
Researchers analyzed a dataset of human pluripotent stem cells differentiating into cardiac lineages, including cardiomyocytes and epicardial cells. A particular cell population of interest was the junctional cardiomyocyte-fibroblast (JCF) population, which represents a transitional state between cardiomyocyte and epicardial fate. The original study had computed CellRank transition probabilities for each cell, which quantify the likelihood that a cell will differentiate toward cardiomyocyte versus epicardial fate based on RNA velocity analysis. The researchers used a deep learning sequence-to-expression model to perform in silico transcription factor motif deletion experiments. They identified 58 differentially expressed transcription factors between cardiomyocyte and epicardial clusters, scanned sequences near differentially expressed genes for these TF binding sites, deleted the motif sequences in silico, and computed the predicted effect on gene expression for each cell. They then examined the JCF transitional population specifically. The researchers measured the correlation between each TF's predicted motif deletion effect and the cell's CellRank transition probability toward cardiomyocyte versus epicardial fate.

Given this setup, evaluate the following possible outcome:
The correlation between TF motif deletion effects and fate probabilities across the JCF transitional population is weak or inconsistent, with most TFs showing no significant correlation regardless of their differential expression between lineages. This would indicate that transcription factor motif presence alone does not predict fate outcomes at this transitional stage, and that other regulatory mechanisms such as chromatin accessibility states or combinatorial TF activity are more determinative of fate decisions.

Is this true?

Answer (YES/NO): NO